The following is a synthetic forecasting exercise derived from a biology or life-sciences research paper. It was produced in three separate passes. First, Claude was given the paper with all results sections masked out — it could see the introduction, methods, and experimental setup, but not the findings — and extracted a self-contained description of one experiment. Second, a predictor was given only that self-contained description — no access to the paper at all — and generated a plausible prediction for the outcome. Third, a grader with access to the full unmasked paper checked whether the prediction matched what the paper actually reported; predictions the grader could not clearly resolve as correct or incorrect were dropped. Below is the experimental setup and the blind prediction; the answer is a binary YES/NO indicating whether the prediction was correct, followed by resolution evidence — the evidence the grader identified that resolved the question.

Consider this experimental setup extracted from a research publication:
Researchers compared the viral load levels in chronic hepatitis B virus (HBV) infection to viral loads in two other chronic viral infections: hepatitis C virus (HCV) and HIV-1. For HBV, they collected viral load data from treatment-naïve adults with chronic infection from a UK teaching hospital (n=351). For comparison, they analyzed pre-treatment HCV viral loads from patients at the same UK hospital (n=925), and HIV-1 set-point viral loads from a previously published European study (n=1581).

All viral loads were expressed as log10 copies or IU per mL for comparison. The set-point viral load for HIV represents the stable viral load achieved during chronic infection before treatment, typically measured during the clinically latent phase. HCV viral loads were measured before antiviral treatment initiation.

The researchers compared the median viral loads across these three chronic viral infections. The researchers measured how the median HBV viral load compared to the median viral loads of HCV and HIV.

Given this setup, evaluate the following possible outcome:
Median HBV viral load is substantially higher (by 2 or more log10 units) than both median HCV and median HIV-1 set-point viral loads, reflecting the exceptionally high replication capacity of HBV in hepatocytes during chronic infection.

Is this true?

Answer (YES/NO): NO